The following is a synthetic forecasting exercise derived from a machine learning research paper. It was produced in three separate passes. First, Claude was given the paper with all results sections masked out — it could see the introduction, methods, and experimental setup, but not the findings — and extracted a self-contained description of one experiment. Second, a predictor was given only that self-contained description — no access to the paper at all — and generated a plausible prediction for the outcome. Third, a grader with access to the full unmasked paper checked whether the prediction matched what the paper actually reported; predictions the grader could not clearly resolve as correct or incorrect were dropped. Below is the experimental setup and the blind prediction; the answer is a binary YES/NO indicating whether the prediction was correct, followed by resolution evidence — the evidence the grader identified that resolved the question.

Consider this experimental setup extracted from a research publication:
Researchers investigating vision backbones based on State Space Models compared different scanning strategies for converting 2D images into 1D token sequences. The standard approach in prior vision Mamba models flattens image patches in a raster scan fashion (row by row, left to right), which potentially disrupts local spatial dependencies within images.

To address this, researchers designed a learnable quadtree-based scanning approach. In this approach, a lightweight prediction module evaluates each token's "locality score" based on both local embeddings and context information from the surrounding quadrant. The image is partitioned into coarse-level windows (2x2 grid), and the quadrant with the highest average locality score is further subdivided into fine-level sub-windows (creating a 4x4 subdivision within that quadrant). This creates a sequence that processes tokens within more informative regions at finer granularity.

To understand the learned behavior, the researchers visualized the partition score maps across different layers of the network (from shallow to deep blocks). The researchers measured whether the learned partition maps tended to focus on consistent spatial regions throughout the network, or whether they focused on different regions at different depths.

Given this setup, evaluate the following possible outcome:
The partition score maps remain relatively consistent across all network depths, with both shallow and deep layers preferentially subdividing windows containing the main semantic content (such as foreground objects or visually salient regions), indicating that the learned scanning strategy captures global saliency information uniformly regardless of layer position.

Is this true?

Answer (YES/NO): NO